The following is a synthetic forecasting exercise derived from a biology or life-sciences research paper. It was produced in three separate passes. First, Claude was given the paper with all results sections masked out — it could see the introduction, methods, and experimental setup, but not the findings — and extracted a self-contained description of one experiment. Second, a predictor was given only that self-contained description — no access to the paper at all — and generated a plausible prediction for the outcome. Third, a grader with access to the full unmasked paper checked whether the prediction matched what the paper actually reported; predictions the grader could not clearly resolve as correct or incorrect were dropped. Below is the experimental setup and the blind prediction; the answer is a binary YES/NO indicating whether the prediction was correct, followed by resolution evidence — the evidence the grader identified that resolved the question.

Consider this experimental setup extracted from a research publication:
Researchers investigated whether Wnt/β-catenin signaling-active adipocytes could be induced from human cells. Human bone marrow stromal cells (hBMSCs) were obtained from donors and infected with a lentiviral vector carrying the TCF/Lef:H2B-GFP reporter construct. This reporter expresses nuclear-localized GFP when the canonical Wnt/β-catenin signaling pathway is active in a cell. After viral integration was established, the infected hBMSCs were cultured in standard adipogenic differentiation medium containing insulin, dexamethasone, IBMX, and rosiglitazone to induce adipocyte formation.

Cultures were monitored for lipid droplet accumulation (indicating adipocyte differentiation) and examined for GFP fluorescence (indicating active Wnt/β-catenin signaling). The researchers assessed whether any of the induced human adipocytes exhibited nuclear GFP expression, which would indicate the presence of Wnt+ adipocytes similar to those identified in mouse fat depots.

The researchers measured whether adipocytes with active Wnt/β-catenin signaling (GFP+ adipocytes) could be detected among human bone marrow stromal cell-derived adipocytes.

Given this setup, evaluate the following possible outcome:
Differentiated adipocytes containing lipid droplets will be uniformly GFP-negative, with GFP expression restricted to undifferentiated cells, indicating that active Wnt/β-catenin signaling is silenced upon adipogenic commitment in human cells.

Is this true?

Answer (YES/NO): NO